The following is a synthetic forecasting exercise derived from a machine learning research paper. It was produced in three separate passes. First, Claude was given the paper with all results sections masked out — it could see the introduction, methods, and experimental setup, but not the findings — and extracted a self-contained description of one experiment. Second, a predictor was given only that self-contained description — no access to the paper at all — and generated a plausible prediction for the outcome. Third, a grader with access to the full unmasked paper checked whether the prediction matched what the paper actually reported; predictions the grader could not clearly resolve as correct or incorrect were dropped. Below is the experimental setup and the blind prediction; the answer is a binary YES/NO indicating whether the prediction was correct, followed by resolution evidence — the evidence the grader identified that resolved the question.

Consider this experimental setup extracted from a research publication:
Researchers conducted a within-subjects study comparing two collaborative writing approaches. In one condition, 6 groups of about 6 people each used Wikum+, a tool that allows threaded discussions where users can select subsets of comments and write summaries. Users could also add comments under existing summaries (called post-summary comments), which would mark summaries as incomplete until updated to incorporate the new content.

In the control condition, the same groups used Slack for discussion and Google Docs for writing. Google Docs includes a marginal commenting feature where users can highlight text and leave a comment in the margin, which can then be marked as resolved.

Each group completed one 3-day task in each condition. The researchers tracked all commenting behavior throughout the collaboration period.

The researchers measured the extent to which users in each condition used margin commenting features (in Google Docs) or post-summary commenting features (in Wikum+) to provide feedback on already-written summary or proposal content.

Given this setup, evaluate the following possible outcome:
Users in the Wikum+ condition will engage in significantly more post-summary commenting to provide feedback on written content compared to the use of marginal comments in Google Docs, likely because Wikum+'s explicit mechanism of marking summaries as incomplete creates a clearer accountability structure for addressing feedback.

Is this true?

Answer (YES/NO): YES